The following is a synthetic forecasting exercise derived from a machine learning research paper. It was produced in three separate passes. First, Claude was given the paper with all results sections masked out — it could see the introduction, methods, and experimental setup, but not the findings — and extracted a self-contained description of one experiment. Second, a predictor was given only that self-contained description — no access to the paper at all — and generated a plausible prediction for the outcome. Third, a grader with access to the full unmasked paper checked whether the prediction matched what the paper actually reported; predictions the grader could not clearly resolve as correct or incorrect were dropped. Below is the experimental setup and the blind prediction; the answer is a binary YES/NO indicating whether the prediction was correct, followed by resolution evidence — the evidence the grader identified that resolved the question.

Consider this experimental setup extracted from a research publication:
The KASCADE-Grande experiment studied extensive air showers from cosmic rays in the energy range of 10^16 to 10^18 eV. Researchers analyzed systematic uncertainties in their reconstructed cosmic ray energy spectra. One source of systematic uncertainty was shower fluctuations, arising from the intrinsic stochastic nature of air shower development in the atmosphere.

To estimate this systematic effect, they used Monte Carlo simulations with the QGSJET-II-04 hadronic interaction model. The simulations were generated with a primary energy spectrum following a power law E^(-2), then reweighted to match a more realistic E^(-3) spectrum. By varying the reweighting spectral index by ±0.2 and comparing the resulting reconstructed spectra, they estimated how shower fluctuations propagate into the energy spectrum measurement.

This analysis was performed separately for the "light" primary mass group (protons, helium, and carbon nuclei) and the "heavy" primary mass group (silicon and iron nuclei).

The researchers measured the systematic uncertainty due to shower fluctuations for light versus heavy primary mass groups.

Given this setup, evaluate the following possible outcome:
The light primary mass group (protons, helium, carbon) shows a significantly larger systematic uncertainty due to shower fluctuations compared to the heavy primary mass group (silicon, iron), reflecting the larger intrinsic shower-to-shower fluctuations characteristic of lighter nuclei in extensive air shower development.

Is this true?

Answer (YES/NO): NO